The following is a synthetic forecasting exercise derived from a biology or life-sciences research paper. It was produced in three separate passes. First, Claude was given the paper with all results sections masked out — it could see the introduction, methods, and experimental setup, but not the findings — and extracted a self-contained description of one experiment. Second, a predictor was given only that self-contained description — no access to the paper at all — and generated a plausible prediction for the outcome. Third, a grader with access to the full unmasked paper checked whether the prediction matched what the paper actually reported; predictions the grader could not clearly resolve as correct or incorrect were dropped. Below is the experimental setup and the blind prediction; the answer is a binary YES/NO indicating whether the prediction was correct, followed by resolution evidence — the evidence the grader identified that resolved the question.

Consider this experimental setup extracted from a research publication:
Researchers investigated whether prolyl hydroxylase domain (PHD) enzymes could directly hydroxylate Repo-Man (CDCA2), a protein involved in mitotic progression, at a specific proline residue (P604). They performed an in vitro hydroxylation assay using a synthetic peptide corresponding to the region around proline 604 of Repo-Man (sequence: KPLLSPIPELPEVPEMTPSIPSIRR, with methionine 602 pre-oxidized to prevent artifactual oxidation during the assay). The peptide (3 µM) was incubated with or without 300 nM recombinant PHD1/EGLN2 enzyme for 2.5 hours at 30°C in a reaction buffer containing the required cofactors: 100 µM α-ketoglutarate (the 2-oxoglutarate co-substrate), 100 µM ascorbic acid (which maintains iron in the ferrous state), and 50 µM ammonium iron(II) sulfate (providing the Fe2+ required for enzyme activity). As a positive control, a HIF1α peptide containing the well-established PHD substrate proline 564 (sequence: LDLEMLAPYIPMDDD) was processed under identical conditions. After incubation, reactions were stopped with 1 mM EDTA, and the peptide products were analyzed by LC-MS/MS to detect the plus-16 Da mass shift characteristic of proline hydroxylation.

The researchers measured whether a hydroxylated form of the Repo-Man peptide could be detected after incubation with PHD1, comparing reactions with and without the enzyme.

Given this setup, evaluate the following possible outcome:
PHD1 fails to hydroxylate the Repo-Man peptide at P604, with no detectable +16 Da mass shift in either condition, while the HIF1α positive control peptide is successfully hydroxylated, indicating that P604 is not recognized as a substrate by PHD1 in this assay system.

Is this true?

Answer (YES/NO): NO